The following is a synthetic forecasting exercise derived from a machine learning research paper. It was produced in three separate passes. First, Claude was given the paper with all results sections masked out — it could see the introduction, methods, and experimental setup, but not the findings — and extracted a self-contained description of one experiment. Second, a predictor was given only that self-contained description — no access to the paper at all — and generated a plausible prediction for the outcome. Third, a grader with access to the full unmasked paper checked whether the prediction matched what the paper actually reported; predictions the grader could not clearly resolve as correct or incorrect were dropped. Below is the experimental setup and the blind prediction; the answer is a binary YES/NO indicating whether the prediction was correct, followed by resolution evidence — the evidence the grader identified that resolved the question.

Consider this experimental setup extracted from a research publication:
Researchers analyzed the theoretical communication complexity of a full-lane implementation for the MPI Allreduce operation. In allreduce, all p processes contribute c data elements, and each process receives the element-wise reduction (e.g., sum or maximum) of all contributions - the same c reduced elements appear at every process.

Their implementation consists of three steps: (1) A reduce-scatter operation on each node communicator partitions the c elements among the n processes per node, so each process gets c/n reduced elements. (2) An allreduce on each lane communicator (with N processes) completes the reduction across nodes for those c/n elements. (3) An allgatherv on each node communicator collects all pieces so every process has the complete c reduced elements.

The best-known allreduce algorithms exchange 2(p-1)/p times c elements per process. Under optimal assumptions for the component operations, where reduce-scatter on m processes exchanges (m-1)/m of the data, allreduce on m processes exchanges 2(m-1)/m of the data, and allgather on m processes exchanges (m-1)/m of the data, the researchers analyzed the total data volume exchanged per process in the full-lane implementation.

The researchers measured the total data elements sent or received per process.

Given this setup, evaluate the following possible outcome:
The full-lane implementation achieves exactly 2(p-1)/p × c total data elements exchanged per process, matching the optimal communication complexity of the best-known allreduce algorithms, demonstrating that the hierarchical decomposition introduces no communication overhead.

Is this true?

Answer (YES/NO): YES